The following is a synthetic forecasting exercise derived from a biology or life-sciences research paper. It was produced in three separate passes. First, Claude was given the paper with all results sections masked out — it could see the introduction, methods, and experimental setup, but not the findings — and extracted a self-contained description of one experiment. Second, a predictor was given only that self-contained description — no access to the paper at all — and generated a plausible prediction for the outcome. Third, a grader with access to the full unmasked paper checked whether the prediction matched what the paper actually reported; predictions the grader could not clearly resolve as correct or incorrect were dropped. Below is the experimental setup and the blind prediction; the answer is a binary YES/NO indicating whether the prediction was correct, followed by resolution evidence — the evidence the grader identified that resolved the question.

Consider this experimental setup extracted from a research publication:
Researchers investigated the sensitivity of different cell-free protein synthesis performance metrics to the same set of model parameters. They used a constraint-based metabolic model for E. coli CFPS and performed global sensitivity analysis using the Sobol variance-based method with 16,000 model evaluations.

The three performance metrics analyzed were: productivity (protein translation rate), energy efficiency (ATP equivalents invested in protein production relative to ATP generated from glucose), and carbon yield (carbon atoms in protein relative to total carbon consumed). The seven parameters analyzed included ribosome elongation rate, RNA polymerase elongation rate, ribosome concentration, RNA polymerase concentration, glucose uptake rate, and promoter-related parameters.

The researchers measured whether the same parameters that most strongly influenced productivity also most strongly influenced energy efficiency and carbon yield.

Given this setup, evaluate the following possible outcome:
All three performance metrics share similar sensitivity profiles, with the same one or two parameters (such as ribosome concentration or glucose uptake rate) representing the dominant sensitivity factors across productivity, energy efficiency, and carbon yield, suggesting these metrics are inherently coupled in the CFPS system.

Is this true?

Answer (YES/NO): NO